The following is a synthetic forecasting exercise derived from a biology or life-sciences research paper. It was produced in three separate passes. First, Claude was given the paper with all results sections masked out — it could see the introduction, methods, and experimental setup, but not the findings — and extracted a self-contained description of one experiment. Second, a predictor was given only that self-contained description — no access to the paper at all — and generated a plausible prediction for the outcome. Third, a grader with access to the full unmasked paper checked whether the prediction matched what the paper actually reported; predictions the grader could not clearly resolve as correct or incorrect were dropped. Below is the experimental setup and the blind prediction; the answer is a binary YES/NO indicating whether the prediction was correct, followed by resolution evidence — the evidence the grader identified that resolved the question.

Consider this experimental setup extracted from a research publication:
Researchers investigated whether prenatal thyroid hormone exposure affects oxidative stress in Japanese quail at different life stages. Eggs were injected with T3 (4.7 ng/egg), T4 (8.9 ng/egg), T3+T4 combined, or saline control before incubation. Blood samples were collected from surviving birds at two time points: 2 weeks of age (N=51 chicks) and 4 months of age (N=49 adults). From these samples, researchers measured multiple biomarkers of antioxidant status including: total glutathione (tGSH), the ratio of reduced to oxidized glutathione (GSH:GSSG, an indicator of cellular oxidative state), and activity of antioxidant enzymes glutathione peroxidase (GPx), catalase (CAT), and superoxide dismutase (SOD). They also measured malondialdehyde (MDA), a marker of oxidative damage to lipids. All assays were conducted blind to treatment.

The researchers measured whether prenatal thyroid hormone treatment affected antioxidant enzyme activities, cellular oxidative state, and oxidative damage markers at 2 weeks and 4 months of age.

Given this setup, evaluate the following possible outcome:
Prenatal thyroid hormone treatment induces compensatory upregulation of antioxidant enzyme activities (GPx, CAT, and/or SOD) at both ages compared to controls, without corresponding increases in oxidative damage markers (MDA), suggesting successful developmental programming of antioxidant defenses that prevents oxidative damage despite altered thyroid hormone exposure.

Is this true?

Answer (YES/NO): NO